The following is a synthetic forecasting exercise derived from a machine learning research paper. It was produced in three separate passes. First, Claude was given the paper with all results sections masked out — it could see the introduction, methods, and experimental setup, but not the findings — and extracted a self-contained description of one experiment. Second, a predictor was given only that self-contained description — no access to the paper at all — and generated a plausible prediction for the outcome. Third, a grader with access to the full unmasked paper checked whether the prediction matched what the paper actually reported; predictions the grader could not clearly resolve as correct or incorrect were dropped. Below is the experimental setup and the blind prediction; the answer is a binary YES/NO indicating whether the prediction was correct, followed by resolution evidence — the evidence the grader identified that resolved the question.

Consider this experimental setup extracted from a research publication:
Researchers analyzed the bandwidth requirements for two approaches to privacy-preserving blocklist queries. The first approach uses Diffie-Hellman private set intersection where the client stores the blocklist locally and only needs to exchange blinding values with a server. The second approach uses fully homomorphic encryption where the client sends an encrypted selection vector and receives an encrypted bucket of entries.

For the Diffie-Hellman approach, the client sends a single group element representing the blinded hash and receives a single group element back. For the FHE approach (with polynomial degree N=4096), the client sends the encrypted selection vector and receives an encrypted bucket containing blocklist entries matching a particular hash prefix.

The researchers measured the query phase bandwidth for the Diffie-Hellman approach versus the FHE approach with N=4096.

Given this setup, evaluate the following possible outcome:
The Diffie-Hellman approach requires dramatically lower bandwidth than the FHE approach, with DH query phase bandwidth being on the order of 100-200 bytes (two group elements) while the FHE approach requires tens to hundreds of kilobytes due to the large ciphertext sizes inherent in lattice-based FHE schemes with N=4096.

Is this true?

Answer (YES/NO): NO